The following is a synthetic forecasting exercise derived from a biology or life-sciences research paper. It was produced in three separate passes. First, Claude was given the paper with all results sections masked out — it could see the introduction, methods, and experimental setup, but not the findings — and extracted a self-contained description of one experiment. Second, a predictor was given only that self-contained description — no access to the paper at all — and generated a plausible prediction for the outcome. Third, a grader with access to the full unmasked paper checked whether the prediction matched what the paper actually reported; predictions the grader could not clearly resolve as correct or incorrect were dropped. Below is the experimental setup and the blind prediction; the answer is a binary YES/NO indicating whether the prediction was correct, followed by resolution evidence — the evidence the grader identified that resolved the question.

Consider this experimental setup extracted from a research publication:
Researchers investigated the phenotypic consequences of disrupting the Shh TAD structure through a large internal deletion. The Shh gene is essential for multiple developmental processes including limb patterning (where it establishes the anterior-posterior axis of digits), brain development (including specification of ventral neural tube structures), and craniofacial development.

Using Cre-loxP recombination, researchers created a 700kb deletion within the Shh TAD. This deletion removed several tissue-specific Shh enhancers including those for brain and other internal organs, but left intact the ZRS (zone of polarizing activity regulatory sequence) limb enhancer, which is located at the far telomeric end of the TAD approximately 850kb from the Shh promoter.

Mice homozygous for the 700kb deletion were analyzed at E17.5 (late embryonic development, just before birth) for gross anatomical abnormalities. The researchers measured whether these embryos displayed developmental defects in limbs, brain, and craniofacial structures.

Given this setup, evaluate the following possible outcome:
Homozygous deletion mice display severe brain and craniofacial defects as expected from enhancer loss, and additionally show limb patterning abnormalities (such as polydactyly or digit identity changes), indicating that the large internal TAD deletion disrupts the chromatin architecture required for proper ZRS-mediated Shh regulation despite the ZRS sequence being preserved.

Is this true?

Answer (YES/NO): NO